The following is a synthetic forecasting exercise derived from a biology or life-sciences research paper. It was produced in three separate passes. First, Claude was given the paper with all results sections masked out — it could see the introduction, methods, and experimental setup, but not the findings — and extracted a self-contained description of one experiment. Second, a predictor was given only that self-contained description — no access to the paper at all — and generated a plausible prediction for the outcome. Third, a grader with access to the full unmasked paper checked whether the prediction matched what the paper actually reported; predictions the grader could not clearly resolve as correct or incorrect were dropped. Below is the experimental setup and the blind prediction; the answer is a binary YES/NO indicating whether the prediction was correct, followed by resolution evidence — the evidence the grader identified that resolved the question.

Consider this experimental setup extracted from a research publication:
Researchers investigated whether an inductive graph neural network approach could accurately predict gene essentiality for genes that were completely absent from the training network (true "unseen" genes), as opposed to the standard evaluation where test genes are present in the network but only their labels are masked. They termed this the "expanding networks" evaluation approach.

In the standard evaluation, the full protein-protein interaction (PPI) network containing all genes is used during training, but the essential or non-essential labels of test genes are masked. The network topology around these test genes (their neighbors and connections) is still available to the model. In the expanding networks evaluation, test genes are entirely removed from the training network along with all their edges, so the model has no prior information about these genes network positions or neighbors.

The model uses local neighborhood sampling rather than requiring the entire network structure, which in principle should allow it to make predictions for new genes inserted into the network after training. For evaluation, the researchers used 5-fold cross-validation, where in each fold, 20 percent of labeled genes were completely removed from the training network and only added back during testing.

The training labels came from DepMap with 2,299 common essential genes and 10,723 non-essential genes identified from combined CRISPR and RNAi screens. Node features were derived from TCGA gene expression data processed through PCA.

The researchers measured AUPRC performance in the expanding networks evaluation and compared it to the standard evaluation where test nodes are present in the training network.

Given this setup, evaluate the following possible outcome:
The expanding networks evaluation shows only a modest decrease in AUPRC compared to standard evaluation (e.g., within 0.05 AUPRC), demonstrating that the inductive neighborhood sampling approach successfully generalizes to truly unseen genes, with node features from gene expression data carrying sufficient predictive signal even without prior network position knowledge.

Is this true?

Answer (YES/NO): YES